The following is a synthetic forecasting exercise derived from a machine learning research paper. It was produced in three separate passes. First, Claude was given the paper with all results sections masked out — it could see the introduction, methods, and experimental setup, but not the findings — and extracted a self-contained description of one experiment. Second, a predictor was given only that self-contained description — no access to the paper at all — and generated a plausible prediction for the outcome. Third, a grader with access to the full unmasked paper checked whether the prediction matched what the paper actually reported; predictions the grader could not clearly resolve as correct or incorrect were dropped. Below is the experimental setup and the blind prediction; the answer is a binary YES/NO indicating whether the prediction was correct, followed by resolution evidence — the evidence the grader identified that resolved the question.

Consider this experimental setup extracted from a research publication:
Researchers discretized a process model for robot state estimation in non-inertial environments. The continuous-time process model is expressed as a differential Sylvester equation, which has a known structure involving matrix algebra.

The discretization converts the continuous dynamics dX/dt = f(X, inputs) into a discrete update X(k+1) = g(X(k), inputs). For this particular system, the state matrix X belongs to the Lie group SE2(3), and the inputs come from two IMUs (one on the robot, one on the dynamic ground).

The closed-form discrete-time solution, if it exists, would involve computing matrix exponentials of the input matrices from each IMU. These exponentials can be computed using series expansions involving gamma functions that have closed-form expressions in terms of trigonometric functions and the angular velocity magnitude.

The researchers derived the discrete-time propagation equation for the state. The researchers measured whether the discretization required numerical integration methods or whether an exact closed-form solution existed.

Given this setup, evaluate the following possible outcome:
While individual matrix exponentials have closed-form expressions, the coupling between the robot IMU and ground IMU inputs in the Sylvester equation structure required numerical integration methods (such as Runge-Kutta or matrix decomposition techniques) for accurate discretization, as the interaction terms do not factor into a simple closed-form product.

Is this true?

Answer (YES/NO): NO